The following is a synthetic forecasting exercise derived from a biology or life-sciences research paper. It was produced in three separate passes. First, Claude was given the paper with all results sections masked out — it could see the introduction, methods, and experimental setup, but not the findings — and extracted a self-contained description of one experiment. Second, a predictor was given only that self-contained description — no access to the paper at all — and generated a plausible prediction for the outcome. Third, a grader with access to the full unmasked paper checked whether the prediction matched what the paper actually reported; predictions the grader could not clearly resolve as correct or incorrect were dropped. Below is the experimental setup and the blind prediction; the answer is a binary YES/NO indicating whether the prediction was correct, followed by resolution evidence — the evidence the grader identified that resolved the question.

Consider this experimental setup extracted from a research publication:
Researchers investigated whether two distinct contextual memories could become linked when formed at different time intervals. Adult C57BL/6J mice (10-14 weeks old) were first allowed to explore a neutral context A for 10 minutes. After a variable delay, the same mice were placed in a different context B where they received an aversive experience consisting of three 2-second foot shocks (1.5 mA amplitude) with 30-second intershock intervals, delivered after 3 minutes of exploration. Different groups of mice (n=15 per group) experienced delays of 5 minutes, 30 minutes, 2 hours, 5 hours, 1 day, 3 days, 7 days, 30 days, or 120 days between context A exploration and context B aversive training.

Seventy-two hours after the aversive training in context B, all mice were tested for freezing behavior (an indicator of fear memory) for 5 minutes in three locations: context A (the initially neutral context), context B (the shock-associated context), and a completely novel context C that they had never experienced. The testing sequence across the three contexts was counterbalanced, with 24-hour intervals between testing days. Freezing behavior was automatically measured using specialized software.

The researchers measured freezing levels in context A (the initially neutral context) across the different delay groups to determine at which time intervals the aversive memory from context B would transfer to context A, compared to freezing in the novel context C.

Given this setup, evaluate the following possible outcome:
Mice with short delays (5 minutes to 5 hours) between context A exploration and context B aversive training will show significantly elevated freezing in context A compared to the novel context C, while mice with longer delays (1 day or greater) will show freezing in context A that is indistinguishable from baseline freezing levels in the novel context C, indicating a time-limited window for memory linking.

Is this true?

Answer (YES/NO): NO